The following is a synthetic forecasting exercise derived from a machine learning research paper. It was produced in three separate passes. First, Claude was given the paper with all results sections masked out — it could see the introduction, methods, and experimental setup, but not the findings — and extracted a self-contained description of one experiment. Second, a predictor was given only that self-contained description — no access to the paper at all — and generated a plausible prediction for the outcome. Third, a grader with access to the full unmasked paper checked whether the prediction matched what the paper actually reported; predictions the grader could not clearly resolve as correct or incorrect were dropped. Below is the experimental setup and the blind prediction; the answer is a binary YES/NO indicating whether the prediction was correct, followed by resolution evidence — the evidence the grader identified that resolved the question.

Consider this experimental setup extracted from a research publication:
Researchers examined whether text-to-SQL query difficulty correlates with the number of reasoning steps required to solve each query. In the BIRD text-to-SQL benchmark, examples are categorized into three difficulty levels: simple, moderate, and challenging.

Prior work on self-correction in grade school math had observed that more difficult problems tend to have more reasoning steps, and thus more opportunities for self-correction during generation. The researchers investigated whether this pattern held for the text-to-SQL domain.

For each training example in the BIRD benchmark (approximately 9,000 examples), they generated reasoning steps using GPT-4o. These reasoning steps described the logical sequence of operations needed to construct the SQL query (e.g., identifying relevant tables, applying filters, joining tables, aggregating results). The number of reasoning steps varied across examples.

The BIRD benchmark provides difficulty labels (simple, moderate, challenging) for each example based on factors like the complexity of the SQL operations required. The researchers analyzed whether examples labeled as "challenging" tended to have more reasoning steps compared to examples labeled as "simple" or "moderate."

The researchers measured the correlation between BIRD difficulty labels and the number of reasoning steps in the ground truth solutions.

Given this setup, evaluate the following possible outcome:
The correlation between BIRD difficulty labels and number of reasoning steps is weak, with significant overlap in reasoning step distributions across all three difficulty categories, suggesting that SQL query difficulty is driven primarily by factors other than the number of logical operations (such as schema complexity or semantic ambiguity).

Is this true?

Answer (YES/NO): YES